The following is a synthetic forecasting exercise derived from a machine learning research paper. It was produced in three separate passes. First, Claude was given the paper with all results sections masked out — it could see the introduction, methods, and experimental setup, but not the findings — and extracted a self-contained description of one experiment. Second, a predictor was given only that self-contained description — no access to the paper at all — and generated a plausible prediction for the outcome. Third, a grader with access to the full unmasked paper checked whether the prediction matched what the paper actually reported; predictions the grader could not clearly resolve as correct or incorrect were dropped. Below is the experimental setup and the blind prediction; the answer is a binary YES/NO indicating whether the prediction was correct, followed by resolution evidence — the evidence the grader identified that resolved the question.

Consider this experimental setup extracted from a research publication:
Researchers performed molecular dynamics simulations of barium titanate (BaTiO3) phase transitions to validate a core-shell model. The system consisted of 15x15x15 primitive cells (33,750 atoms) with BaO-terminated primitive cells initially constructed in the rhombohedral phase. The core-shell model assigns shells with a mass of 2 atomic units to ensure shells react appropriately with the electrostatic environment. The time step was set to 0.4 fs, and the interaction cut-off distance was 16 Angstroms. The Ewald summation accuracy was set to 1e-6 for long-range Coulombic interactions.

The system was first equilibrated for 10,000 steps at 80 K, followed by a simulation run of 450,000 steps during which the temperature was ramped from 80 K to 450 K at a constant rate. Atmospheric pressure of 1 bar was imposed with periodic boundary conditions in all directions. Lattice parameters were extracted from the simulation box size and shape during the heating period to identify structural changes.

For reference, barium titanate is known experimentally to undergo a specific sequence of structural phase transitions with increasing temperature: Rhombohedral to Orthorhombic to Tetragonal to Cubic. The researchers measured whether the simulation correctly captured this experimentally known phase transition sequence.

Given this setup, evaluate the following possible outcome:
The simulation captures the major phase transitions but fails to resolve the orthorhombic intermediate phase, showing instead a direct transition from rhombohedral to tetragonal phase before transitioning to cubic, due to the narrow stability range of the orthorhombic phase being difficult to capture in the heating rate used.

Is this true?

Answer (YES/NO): NO